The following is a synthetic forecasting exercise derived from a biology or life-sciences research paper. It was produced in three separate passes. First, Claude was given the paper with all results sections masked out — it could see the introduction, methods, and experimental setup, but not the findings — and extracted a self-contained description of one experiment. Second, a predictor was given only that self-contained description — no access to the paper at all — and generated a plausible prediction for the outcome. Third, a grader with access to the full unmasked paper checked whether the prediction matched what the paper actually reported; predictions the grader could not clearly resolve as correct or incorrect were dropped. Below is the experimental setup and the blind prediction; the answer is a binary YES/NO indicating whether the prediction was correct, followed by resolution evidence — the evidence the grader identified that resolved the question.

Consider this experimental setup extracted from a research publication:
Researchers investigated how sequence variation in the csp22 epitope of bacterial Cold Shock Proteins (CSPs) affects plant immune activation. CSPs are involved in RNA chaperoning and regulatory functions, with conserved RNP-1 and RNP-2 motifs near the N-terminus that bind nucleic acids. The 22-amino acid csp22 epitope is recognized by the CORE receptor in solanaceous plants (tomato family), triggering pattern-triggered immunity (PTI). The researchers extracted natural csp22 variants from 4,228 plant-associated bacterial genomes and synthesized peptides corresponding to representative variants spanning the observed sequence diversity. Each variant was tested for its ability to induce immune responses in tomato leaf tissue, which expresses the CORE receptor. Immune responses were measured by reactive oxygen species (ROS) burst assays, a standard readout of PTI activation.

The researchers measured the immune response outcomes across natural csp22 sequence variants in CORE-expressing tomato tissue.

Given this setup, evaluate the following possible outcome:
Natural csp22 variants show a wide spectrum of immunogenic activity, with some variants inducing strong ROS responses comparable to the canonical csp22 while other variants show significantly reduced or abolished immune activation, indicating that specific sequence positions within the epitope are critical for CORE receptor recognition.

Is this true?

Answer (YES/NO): YES